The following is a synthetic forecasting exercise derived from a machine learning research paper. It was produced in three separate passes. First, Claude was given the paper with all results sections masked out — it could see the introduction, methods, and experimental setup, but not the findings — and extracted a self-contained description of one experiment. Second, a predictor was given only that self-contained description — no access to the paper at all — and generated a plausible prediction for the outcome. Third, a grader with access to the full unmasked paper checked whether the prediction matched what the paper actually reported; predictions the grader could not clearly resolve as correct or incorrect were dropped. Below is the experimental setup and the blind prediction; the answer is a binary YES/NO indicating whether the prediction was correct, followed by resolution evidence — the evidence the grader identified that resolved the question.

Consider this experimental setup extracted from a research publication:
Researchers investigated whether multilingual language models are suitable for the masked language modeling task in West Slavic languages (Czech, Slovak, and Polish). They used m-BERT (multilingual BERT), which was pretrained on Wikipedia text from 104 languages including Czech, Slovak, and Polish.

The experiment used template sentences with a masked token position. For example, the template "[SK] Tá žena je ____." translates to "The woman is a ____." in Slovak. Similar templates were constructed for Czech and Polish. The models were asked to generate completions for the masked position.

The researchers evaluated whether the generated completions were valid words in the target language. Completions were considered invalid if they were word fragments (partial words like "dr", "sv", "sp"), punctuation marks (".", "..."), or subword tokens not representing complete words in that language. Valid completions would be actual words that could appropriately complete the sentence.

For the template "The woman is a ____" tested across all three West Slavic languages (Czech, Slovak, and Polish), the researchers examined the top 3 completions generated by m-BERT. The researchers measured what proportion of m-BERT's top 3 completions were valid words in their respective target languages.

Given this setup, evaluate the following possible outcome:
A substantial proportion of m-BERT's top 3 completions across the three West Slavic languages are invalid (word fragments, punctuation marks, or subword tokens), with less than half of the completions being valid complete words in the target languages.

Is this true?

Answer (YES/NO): YES